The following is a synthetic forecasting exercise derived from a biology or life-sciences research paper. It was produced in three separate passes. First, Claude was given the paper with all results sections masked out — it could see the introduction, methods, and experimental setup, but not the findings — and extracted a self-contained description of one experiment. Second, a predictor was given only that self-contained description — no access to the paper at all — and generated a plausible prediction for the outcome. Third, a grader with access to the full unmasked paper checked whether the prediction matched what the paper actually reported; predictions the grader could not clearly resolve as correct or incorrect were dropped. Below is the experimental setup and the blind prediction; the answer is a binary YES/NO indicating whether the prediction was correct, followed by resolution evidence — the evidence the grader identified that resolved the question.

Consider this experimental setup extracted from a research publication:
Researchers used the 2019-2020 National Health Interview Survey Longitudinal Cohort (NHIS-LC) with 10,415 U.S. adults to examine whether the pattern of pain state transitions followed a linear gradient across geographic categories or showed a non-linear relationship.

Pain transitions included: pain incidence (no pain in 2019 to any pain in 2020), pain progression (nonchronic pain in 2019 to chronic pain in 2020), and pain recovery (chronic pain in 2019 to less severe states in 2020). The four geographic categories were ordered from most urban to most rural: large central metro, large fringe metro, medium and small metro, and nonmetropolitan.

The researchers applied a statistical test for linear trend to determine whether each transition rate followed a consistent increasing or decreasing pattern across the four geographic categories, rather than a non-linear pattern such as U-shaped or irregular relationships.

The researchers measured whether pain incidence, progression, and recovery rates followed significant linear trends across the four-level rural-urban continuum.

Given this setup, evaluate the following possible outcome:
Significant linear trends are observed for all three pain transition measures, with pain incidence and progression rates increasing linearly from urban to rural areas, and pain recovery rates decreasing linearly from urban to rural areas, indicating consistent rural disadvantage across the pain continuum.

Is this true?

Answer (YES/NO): NO